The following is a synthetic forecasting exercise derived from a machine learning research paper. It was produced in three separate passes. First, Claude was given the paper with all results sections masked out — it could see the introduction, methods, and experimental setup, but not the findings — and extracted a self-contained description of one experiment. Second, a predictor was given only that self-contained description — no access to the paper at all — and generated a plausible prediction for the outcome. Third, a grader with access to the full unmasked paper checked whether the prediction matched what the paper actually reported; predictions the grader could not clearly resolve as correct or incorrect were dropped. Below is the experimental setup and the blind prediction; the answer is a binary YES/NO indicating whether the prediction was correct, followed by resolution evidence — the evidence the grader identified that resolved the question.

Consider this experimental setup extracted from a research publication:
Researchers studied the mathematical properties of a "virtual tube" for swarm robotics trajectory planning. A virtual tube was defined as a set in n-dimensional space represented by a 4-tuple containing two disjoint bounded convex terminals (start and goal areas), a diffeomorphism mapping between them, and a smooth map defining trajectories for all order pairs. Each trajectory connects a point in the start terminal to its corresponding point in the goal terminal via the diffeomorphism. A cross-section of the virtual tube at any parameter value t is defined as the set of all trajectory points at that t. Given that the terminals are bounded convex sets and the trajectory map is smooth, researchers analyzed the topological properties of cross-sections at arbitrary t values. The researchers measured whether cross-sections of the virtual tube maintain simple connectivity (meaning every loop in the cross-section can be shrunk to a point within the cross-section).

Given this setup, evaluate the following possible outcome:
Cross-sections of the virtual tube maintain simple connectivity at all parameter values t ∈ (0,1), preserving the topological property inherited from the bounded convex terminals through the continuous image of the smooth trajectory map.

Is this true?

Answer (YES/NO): YES